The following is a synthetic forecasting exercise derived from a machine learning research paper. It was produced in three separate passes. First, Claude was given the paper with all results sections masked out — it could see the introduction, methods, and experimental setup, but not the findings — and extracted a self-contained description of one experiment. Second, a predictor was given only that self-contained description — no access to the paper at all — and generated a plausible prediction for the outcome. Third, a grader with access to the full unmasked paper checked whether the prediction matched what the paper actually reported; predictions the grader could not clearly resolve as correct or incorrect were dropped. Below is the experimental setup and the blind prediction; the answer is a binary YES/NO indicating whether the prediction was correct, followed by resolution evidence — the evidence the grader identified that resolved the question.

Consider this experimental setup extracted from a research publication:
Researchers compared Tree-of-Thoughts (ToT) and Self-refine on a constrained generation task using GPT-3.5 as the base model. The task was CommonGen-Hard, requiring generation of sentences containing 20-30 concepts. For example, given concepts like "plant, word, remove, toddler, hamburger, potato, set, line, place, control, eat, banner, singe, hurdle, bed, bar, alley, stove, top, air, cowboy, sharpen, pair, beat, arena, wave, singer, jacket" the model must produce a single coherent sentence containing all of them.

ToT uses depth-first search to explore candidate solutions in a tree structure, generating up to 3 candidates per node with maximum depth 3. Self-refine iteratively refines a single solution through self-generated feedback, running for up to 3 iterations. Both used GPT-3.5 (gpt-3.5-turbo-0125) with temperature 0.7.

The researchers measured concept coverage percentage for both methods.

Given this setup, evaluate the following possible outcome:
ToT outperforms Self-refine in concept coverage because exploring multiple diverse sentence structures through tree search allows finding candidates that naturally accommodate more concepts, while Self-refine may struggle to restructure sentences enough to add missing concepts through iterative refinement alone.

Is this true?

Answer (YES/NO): NO